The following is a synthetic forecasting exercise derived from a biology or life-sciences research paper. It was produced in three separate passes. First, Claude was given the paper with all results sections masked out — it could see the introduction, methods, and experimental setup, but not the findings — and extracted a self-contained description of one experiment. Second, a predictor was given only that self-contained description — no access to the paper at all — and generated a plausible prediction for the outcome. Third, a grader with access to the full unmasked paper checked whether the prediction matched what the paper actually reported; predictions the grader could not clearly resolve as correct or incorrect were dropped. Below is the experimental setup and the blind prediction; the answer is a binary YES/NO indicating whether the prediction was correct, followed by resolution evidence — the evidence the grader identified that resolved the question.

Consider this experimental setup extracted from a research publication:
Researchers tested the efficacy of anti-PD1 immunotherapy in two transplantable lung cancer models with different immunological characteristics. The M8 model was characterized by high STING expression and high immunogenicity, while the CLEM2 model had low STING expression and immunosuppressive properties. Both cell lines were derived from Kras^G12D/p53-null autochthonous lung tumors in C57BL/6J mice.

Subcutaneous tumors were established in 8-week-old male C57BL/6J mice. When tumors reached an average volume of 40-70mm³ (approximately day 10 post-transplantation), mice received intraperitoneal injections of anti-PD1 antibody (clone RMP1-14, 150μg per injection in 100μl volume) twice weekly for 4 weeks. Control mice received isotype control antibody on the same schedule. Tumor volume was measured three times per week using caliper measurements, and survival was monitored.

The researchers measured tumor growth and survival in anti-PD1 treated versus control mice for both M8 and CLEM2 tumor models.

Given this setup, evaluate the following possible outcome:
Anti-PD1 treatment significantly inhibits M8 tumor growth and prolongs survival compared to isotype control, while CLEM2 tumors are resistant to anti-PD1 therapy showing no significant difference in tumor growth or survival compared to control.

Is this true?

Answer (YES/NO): NO